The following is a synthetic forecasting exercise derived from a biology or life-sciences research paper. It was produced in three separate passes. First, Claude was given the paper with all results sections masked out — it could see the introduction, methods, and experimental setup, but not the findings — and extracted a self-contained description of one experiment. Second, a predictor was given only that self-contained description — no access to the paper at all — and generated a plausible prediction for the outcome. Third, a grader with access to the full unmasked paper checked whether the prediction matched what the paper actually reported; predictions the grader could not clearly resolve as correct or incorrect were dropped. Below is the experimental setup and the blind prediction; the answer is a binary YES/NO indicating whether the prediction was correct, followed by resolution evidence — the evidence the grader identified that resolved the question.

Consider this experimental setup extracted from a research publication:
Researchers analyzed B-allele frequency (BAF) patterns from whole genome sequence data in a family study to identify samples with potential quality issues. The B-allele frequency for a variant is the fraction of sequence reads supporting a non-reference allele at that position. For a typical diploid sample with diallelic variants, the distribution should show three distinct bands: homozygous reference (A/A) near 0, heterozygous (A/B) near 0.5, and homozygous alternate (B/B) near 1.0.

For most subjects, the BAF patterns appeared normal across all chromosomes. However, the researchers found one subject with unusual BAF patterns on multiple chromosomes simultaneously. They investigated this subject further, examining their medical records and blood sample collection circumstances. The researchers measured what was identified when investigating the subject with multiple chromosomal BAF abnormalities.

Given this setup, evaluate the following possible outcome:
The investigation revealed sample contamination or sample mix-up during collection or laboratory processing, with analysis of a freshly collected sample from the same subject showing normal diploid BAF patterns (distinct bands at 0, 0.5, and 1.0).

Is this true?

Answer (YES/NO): NO